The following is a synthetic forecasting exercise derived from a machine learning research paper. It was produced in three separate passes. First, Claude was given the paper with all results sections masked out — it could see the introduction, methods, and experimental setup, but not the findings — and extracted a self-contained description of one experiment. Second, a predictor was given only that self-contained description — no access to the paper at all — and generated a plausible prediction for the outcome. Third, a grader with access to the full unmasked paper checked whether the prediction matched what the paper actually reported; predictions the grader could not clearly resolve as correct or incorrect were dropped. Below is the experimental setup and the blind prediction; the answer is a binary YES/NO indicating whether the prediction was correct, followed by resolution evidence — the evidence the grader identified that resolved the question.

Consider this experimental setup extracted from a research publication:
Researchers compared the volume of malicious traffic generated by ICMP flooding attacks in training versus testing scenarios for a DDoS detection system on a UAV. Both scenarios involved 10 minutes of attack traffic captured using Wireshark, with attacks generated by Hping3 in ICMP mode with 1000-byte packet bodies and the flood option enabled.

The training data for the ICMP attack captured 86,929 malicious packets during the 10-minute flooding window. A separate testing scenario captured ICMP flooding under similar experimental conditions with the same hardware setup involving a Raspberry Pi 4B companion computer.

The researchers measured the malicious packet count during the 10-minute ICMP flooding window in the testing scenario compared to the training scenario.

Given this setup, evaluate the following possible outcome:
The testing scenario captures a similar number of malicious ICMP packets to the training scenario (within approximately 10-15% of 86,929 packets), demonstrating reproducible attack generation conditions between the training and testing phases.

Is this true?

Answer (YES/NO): NO